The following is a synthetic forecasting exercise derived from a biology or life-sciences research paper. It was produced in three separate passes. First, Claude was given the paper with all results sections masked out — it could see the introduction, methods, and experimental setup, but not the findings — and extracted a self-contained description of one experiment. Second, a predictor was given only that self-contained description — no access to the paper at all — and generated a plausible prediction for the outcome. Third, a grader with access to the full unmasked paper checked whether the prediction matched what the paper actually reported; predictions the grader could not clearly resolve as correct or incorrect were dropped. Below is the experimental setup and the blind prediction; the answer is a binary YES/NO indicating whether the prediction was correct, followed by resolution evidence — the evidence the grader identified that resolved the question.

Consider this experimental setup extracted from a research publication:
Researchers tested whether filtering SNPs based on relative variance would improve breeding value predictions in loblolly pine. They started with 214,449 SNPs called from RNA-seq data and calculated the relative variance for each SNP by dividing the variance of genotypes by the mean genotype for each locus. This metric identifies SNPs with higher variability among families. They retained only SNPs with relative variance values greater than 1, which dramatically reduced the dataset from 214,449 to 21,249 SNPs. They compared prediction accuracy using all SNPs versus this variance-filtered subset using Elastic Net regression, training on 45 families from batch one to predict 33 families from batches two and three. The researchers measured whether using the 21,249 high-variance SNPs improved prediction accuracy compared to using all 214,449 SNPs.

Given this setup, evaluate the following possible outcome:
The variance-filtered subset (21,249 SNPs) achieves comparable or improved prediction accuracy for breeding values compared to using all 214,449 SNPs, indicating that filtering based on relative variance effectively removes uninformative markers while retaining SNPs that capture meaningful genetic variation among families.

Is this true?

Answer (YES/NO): YES